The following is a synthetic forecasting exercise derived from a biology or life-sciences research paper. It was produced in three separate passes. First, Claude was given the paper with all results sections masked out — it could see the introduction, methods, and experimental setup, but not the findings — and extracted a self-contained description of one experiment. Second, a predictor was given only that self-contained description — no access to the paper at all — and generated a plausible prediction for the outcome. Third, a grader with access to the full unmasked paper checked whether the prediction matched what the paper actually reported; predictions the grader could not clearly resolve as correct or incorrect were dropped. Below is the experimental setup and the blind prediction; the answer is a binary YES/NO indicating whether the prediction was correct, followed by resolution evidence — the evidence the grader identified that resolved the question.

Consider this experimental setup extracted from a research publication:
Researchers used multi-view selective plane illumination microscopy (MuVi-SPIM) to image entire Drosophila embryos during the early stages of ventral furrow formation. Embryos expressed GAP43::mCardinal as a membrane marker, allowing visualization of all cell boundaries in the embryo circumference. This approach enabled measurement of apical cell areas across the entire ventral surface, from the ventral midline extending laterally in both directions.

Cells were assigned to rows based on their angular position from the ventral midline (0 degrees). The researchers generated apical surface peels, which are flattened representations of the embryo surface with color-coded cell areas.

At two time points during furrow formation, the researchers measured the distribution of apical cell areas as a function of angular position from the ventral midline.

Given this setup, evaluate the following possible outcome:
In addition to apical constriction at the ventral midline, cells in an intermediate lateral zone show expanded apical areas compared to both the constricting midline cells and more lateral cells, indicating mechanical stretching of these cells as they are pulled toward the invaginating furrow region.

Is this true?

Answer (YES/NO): YES